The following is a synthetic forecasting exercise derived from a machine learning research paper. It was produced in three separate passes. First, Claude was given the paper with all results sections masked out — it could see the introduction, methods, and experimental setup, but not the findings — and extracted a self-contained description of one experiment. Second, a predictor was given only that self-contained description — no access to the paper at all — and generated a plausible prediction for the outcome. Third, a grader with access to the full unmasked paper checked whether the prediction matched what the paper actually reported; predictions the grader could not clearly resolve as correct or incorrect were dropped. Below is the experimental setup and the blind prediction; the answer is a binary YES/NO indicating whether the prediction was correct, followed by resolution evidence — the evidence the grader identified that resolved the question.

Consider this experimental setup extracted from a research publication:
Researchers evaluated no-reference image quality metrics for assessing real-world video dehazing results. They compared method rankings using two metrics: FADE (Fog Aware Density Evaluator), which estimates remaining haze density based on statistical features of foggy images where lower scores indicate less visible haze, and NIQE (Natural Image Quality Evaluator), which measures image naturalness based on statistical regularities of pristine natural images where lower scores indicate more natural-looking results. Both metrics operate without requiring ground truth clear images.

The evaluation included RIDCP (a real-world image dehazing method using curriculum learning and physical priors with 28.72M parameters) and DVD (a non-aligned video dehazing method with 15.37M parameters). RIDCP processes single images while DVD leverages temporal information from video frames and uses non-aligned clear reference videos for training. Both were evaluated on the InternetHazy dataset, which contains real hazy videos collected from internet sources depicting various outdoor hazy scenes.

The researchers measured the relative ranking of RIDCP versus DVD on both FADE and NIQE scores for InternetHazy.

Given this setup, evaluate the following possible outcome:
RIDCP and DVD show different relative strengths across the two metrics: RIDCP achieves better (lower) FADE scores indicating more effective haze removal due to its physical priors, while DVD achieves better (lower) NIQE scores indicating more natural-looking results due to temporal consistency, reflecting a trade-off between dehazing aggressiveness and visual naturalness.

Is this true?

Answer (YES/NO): NO